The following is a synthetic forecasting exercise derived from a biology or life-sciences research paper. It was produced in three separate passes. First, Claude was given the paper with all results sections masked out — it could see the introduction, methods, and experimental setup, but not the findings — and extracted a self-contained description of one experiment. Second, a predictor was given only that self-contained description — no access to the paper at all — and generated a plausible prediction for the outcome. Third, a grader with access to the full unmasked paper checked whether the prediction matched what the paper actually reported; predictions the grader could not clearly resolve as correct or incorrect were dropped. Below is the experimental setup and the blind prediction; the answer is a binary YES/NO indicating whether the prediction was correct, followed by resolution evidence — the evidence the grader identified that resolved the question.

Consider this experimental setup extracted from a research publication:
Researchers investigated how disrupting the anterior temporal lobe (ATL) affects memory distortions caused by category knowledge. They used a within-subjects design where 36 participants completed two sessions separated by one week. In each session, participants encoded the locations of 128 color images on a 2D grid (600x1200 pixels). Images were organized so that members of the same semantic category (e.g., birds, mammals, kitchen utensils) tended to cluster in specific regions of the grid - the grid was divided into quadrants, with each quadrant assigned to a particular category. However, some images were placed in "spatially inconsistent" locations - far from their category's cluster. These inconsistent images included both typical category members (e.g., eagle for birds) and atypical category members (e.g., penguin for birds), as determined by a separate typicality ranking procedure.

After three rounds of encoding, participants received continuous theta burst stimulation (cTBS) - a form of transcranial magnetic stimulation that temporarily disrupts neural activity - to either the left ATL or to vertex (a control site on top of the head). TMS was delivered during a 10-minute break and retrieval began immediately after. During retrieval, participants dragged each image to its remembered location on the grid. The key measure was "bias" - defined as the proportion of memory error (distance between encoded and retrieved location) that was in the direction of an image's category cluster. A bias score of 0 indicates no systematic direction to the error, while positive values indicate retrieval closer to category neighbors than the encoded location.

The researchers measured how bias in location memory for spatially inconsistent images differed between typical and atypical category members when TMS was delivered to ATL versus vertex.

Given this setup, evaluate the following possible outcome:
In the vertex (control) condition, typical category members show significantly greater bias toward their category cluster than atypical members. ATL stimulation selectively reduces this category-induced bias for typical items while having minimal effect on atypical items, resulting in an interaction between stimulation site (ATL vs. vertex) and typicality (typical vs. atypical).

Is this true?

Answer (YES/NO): NO